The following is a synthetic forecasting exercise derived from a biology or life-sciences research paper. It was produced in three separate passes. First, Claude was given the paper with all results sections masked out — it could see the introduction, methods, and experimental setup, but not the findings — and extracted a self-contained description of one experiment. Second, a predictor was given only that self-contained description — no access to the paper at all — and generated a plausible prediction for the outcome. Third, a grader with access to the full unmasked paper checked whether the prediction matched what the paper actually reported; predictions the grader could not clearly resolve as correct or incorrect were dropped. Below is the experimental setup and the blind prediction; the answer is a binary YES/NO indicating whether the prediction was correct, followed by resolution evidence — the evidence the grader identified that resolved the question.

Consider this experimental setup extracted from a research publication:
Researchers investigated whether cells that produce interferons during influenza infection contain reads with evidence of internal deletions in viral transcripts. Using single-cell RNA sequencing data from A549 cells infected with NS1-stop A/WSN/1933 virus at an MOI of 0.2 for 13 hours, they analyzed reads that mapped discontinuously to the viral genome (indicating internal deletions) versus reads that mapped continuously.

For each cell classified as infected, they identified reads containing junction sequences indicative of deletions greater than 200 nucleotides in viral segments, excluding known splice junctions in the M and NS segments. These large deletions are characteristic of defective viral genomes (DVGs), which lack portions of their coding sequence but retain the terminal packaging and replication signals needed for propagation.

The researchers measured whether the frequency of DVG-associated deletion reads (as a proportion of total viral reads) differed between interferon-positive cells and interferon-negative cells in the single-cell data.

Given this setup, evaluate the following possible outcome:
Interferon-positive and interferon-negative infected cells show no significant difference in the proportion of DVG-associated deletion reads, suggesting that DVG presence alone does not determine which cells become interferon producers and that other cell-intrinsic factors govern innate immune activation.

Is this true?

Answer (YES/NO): NO